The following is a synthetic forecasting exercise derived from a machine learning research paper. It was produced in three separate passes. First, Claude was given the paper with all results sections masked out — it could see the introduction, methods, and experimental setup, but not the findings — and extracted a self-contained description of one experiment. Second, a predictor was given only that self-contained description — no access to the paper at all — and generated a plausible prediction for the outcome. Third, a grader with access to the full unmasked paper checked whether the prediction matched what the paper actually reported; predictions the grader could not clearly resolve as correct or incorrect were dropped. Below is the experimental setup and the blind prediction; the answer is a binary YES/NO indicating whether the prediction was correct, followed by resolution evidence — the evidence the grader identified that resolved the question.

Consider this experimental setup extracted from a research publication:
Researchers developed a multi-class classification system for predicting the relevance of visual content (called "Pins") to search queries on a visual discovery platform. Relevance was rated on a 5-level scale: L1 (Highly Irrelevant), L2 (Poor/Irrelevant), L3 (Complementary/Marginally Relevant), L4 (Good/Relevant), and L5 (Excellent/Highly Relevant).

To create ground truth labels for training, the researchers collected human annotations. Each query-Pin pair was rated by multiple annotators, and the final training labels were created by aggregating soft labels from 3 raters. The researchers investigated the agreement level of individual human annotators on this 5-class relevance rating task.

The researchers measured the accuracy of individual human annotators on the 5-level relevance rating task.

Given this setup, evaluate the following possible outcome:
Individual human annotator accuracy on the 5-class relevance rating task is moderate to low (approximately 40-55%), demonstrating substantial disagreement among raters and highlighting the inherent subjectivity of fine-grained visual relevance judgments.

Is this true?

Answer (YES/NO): NO